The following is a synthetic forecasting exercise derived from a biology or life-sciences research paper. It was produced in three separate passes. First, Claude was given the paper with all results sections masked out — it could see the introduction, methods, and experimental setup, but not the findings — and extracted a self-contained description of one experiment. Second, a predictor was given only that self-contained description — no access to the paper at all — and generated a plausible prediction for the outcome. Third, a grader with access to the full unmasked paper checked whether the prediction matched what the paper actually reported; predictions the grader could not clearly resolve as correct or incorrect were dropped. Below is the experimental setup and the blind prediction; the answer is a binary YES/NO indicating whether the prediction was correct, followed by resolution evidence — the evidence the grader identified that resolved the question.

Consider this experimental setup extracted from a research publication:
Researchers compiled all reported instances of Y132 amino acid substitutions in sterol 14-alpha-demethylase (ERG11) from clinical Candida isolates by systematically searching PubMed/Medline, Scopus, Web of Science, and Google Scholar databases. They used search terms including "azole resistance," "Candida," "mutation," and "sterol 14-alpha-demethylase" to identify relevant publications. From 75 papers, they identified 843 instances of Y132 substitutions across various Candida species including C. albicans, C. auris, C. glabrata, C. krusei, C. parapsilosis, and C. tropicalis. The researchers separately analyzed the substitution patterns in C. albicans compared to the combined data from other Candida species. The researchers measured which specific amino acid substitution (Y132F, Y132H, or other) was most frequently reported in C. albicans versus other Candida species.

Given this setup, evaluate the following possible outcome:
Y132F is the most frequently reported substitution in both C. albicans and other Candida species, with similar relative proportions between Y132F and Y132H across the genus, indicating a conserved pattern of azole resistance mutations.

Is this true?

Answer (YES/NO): NO